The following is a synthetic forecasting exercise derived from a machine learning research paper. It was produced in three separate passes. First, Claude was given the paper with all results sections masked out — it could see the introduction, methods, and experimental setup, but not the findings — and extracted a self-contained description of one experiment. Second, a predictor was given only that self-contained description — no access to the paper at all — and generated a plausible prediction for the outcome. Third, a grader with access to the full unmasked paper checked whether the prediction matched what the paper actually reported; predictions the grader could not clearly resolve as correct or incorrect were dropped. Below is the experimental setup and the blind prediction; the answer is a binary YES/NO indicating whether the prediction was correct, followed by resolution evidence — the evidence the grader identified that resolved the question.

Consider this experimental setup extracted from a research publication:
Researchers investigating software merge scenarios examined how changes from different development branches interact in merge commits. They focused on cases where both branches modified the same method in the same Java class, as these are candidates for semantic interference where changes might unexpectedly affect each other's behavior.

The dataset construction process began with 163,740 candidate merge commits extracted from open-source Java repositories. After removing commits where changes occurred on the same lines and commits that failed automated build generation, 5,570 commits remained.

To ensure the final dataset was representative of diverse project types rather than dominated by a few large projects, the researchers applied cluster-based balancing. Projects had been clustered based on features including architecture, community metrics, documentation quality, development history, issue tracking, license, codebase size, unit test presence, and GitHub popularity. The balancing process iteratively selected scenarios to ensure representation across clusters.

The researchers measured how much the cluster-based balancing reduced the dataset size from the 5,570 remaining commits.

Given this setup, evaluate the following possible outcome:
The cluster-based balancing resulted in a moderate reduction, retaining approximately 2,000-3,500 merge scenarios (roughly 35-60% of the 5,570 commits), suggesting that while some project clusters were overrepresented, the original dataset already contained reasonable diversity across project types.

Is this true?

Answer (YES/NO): NO